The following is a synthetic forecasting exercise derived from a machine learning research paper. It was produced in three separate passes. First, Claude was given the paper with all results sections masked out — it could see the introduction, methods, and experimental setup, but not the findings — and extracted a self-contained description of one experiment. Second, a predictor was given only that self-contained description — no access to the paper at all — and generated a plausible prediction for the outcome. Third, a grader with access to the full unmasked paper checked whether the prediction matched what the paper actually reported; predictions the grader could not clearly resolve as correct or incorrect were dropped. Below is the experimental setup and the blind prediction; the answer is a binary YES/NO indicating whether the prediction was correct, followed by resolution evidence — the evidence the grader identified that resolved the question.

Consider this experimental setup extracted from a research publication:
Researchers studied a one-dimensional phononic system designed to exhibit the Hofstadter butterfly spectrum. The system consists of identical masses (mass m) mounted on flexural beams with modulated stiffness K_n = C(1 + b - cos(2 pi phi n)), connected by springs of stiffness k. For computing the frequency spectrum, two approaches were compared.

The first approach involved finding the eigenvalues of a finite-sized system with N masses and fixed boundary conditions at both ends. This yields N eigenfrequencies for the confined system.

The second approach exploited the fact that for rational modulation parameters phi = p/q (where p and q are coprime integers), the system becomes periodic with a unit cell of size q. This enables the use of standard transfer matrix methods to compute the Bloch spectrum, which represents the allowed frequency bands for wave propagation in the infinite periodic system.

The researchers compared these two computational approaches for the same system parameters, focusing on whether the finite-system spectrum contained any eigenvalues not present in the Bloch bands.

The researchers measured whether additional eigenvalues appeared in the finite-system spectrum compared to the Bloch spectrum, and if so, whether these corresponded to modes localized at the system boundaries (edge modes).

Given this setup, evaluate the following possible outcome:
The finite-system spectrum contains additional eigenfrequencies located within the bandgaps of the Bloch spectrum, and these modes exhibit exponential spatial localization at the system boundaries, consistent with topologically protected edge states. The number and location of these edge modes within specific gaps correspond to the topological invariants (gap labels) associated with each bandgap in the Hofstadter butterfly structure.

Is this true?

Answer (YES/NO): NO